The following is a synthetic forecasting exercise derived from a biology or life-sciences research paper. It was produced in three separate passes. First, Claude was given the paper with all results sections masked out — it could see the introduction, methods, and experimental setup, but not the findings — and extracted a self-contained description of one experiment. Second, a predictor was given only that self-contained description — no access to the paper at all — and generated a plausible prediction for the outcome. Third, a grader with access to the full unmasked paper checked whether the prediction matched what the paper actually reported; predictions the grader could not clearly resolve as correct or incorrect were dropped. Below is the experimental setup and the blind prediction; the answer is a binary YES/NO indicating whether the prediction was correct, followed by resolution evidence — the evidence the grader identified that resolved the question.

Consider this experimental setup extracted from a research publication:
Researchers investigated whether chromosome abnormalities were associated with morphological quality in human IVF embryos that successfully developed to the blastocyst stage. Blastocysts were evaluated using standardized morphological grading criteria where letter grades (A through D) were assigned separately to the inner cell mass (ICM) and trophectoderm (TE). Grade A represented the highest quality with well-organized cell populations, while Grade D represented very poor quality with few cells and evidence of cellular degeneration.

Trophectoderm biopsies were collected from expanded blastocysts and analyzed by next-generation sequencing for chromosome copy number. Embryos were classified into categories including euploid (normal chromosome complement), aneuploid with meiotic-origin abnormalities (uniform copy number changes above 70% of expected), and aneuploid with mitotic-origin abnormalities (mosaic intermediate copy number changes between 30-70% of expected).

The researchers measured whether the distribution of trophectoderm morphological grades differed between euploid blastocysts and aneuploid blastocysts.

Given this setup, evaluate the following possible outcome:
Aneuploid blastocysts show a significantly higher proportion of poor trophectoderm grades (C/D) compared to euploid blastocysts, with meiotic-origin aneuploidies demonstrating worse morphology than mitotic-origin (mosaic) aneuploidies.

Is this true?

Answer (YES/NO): NO